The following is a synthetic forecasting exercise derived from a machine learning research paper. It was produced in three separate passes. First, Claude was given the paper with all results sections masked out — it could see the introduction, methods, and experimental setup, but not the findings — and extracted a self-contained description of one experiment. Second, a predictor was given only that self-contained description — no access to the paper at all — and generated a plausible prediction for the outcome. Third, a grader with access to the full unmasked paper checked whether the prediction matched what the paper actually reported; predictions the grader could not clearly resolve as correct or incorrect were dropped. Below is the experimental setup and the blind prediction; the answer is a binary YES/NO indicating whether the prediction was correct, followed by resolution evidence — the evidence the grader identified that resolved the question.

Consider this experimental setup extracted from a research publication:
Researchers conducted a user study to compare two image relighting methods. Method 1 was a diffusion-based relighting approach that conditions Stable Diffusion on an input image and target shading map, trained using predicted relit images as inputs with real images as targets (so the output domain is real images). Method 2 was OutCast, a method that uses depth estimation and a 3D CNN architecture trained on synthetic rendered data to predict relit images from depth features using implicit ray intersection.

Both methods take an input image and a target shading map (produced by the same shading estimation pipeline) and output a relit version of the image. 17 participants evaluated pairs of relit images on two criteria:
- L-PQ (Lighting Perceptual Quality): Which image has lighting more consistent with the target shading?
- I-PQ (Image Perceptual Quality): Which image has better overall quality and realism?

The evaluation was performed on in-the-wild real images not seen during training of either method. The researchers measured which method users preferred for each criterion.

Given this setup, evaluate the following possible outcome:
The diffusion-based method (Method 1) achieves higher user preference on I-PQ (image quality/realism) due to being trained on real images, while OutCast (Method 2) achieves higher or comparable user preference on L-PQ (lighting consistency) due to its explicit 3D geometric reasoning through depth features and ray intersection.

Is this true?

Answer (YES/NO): YES